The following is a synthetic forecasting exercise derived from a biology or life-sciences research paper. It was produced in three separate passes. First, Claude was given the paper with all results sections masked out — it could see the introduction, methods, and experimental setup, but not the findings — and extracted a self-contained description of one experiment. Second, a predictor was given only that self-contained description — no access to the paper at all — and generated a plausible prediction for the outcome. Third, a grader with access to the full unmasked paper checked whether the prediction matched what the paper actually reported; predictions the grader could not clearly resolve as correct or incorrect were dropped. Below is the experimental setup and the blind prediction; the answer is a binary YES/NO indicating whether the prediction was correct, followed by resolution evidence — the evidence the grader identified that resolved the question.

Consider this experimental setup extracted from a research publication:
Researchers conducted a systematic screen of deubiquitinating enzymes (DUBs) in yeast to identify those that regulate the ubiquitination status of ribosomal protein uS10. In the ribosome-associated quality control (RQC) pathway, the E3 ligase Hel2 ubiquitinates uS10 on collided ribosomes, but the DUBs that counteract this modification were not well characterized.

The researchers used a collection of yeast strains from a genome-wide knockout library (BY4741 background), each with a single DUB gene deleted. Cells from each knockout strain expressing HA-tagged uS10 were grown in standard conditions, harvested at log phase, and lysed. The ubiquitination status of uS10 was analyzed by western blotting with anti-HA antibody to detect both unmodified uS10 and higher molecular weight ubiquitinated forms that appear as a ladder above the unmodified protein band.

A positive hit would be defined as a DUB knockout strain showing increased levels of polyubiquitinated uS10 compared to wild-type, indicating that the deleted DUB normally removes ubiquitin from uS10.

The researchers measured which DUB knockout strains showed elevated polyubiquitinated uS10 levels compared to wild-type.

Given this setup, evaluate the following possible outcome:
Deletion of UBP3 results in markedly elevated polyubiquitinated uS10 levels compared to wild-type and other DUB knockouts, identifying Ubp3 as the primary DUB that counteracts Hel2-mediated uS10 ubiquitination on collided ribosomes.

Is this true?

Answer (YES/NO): NO